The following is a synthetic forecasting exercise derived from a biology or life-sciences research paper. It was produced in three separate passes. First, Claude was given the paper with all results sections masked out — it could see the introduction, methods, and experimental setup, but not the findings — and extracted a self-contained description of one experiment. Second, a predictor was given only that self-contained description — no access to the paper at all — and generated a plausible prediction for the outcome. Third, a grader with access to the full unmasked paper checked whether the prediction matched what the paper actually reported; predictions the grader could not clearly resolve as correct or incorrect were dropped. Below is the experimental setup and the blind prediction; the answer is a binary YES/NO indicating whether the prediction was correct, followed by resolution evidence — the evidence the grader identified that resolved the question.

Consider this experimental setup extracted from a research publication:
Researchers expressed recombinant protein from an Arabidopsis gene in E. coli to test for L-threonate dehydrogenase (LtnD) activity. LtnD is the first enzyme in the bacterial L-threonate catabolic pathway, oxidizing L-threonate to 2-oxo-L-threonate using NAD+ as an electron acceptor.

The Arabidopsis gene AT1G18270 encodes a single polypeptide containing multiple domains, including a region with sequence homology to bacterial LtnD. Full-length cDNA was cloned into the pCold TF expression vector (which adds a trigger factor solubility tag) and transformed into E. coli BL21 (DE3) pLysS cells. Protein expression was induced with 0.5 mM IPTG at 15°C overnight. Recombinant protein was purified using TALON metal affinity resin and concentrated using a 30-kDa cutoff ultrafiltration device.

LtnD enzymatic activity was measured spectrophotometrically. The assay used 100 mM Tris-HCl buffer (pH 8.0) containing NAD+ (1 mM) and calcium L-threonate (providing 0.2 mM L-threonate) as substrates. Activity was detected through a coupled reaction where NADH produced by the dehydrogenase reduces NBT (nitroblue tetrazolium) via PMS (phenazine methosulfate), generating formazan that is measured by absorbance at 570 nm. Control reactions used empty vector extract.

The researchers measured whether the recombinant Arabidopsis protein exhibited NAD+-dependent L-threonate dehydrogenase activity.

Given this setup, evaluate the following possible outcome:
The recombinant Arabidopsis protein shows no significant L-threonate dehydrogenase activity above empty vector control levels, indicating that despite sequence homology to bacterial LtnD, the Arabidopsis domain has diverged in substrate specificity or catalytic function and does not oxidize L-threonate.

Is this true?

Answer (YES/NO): NO